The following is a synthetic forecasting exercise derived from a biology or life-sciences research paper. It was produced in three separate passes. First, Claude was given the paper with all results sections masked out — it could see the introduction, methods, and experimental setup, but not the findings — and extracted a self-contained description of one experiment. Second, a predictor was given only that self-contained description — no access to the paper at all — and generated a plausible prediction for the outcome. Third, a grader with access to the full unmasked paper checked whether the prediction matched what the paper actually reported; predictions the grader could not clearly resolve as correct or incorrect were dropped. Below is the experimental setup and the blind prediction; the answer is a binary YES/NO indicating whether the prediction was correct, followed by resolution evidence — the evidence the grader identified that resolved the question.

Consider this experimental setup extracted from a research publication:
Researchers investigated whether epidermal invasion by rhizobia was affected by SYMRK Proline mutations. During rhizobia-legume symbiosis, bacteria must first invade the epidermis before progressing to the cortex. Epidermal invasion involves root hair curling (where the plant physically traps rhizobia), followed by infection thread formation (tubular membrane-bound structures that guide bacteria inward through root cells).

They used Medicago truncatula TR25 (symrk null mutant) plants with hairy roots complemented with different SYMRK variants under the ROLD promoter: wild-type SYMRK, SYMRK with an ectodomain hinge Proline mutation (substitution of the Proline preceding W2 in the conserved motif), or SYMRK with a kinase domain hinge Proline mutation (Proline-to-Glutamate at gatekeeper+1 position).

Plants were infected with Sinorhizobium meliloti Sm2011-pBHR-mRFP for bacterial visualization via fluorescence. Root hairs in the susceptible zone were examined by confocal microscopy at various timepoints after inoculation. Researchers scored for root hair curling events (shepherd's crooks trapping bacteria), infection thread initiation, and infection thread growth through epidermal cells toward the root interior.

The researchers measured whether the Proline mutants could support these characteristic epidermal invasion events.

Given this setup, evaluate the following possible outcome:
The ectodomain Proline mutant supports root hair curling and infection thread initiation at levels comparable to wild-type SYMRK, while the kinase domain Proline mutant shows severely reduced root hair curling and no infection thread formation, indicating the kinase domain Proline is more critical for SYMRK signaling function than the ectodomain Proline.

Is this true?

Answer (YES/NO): NO